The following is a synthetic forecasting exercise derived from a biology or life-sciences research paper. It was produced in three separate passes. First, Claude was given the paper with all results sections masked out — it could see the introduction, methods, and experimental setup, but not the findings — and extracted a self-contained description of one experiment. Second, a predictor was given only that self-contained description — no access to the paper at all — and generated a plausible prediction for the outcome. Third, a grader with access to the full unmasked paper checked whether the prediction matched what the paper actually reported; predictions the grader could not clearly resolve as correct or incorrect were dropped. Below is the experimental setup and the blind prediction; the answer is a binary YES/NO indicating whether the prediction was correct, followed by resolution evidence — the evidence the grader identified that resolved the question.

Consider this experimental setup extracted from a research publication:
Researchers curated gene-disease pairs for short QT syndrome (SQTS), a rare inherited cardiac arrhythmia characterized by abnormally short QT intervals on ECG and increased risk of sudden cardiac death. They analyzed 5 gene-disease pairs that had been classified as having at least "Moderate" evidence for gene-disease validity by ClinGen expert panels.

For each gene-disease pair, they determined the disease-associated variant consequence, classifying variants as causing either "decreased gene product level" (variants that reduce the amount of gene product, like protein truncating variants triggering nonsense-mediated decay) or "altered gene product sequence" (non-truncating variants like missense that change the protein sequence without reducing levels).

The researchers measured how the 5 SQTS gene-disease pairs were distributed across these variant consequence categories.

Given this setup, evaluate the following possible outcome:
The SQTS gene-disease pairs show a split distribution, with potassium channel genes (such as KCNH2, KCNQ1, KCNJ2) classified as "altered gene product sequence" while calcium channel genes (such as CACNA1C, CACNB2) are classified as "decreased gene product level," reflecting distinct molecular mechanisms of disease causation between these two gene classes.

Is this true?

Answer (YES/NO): NO